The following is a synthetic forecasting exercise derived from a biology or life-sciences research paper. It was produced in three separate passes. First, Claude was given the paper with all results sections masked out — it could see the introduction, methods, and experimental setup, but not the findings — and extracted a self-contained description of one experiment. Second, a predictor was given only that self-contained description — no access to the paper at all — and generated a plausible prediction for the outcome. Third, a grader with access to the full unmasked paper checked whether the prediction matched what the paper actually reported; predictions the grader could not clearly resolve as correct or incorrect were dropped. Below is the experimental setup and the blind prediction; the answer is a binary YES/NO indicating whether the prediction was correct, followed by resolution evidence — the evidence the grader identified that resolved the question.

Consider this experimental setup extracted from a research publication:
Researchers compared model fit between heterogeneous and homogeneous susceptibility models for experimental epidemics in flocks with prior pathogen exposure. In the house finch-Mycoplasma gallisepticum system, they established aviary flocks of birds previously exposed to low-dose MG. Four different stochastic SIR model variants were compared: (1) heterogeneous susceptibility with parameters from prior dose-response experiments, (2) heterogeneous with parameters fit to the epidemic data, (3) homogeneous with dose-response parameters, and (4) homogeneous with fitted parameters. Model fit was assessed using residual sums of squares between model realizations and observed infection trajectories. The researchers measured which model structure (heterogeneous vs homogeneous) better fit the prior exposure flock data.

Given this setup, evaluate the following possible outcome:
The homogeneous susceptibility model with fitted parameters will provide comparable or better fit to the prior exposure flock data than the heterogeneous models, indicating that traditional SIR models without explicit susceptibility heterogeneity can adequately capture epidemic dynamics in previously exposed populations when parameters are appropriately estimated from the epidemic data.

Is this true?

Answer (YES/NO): YES